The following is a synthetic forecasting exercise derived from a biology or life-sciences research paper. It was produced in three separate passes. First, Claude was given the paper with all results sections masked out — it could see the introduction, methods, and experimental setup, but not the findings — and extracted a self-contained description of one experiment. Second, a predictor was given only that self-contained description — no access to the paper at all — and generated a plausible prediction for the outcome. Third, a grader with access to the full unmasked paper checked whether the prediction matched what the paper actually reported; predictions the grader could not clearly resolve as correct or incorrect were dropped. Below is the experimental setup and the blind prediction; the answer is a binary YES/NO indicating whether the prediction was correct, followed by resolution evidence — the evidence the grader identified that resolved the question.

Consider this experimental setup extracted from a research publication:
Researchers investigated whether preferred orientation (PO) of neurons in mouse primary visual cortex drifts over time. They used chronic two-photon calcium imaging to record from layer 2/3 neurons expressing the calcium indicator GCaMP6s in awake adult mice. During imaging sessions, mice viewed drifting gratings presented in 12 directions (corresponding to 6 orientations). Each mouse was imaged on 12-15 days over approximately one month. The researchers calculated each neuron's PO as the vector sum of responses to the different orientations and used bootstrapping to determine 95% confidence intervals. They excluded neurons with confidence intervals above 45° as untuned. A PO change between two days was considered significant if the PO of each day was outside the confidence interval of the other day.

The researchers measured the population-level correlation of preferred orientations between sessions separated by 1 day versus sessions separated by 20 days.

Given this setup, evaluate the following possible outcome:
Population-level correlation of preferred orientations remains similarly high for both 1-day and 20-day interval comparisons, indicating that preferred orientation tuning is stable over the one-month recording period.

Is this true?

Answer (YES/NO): NO